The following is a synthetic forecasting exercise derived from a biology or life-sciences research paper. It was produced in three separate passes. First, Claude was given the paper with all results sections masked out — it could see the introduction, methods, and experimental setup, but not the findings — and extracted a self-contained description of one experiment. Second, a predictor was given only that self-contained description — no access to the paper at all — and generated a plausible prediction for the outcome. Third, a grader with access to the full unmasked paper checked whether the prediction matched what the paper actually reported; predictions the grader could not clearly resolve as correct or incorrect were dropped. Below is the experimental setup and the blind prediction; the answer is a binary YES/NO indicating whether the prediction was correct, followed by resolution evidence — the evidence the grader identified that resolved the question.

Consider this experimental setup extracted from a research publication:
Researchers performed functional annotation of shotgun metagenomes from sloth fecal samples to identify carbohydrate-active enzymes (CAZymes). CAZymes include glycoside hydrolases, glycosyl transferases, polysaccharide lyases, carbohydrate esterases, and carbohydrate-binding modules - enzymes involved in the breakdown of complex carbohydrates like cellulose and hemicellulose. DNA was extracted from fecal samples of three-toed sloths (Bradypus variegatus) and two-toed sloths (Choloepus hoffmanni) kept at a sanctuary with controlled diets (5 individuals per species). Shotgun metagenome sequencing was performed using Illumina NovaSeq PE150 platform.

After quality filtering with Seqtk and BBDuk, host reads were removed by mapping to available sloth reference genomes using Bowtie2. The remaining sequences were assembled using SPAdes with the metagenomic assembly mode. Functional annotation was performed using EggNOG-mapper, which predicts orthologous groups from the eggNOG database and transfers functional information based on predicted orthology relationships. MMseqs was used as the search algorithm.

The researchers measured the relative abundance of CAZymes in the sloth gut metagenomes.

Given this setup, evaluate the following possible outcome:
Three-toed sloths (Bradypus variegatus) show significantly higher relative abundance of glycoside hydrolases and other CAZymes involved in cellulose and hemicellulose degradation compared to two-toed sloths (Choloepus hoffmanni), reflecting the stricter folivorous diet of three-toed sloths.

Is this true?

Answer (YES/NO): NO